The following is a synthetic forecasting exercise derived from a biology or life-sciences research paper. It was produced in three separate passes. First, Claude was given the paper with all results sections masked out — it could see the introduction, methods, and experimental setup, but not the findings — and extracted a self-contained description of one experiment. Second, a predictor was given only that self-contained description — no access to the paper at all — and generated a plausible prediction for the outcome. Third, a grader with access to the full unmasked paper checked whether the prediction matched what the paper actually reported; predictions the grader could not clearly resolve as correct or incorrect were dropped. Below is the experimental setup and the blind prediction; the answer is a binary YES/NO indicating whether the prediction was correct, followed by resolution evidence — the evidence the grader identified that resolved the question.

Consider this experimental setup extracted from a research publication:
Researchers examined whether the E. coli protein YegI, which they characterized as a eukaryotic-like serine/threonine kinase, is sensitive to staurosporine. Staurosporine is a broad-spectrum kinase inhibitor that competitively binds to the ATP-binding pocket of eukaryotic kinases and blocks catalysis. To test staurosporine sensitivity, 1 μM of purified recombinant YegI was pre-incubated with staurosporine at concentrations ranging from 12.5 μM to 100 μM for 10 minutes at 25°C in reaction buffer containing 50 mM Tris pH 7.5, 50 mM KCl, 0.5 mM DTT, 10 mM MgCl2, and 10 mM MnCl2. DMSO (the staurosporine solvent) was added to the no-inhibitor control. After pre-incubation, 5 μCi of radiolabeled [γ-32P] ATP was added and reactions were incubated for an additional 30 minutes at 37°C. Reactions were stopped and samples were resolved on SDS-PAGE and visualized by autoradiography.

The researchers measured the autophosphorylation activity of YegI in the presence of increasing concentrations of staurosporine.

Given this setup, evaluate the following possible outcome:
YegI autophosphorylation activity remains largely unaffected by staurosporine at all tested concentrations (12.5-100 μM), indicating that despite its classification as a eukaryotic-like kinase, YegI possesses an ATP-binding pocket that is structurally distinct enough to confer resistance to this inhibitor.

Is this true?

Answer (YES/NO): NO